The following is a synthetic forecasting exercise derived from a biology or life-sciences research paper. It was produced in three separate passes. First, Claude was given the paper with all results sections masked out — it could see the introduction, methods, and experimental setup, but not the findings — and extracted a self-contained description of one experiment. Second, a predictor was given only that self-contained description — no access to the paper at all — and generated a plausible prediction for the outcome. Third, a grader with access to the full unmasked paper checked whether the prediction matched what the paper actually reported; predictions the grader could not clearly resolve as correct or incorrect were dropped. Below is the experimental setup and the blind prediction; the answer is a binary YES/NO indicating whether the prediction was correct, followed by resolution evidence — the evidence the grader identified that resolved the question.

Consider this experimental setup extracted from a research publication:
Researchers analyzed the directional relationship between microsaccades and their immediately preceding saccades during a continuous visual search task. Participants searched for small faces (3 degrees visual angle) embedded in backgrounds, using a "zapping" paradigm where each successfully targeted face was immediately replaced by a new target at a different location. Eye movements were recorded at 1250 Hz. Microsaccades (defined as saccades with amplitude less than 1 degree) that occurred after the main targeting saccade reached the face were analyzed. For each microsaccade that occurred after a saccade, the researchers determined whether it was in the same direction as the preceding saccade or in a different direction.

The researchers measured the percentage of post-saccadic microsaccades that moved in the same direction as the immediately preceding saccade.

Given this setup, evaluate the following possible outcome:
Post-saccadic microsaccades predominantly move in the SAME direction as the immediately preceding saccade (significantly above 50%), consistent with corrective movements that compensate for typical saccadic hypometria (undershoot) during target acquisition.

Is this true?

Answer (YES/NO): NO